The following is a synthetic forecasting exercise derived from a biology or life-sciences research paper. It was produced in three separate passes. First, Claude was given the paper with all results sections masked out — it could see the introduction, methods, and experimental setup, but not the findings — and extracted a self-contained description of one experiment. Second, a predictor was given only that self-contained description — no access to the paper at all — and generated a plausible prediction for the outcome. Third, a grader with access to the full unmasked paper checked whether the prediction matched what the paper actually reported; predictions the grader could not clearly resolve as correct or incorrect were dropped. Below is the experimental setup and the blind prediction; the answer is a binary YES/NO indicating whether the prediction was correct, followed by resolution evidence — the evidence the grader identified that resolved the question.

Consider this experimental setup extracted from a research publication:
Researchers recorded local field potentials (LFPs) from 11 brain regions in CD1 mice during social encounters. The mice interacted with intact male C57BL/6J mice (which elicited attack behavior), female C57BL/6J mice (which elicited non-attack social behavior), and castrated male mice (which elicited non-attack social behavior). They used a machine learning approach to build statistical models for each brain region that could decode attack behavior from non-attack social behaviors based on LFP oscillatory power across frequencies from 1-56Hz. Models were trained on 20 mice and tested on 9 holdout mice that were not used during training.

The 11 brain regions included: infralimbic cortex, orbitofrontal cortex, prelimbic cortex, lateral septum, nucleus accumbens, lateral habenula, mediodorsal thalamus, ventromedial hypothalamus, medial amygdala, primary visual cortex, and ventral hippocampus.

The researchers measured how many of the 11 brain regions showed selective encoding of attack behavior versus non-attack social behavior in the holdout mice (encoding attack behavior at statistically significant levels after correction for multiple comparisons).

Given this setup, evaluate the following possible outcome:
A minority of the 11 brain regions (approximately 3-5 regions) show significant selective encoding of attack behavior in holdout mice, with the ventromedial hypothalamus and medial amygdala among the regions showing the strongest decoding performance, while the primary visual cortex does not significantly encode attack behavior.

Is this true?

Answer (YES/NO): NO